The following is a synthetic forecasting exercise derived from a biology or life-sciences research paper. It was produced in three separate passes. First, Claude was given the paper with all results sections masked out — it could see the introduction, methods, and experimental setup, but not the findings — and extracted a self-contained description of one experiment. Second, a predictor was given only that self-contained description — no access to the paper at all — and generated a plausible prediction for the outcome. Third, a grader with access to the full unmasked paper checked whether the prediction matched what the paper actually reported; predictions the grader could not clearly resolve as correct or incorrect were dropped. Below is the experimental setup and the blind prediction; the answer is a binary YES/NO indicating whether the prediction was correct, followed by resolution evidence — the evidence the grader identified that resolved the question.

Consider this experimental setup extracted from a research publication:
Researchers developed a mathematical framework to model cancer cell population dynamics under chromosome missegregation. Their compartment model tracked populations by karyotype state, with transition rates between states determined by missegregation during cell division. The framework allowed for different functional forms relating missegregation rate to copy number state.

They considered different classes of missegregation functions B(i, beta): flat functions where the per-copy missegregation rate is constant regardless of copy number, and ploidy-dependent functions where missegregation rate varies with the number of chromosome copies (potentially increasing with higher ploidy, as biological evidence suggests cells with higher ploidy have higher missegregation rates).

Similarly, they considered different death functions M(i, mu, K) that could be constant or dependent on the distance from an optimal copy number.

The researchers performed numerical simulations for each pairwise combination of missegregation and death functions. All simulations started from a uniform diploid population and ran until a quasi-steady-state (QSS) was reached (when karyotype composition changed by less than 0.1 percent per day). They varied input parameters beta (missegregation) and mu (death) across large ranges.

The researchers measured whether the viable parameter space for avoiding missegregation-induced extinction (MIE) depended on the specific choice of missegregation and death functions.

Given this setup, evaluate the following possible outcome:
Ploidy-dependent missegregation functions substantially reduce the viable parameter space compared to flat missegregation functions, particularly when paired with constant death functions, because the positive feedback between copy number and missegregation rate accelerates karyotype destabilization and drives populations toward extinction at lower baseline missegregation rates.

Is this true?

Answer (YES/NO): NO